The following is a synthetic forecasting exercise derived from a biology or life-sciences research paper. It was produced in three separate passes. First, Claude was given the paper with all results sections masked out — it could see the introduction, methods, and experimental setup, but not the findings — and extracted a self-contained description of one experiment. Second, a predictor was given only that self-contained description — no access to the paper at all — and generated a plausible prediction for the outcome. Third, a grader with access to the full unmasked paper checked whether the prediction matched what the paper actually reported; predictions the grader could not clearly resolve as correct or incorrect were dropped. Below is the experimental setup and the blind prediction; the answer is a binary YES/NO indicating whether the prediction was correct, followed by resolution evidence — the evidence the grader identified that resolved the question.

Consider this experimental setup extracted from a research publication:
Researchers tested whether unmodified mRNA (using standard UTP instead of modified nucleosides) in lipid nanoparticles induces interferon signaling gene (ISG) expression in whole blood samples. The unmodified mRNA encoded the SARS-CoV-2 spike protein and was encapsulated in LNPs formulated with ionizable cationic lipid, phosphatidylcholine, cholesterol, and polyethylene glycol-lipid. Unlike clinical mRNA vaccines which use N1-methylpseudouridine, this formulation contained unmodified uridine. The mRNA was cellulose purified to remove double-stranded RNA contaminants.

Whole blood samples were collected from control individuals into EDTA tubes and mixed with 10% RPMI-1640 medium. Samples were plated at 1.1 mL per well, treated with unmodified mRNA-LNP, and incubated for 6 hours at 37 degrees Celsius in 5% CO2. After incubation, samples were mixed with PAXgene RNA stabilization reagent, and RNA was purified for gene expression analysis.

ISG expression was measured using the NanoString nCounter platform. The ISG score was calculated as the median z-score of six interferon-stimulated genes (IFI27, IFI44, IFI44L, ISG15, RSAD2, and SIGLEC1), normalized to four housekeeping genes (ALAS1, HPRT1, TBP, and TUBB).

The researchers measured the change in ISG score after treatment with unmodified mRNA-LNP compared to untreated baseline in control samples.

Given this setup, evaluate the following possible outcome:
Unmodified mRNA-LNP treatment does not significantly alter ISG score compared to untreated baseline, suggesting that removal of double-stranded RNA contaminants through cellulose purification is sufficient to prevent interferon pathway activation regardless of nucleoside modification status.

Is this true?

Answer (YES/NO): NO